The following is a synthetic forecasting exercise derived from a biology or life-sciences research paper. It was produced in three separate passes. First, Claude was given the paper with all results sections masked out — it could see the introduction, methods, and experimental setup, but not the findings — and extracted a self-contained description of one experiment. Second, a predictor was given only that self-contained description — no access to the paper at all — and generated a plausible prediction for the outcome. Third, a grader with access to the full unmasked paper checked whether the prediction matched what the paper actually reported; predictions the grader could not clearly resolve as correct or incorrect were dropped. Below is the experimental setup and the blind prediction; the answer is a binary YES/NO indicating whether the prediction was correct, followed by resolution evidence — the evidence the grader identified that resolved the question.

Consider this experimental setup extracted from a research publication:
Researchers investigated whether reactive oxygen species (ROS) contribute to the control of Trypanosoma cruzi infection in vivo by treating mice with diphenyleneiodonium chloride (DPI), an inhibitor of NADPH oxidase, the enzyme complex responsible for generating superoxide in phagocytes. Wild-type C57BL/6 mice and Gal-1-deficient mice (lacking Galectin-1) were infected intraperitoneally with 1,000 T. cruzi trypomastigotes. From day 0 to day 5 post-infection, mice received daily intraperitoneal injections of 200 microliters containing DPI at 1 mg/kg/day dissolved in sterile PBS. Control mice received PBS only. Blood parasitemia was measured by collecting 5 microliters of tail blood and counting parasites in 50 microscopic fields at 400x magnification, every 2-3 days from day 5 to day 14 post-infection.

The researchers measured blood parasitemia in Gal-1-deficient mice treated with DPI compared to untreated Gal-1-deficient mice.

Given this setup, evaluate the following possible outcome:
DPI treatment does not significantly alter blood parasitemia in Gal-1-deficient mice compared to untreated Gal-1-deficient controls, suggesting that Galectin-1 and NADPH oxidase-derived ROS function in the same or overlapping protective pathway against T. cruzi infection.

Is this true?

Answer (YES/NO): NO